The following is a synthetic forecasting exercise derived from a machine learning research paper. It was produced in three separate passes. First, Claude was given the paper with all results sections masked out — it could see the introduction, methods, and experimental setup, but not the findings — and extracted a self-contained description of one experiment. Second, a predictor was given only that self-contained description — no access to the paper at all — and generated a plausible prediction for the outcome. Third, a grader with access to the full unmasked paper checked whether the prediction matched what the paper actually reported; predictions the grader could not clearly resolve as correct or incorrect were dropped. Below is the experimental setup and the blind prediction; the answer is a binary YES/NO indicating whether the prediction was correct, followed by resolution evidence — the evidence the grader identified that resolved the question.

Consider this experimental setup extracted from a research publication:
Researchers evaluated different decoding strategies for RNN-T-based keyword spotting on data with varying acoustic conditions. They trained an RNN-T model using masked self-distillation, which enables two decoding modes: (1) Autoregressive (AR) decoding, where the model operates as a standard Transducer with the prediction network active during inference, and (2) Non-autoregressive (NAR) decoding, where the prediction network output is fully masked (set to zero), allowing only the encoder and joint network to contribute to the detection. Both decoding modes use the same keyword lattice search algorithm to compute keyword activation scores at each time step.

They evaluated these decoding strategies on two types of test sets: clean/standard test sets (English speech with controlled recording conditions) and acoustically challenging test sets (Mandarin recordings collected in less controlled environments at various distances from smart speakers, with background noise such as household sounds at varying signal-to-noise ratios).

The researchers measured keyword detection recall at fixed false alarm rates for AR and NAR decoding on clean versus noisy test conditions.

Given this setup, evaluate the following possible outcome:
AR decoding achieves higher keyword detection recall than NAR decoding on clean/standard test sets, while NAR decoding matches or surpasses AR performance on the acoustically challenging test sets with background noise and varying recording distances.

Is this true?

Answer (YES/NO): YES